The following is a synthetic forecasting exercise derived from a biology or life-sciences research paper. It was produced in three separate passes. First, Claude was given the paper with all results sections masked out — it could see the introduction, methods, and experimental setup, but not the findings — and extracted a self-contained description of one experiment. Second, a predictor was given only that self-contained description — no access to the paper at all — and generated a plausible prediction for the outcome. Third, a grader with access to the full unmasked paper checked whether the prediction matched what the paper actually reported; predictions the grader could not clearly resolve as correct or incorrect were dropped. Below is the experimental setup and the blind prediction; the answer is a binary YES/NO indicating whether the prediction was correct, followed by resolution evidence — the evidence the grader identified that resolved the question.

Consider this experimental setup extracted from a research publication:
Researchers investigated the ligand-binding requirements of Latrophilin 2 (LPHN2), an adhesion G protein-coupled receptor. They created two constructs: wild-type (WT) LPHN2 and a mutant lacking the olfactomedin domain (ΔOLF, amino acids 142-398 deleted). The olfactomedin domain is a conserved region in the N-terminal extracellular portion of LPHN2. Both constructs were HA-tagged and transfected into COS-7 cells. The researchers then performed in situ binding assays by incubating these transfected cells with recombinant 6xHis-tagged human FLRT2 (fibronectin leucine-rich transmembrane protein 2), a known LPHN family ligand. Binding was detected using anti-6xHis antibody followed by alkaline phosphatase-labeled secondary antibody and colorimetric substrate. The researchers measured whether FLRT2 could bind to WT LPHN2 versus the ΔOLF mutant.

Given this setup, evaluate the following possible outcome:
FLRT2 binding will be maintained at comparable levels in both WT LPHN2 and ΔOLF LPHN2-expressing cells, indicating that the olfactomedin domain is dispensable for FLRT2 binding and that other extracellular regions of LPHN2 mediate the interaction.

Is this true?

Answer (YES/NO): NO